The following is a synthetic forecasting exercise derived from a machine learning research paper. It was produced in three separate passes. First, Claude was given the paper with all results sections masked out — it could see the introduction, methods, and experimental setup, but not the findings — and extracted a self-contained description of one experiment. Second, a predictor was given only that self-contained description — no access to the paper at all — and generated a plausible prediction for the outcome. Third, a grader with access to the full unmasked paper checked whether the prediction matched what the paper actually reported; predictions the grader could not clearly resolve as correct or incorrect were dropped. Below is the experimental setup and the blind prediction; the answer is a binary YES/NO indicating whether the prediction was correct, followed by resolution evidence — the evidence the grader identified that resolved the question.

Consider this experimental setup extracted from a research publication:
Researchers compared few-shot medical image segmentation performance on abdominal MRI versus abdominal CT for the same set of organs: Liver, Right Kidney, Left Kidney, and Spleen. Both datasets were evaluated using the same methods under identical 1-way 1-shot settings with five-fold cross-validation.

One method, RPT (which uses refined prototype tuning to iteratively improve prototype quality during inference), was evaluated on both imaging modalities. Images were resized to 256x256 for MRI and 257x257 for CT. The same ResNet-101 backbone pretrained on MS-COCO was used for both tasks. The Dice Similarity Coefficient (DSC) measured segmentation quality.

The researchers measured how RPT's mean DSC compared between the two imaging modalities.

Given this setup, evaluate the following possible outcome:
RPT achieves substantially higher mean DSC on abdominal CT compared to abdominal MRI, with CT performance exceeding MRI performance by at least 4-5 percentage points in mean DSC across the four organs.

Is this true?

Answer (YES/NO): NO